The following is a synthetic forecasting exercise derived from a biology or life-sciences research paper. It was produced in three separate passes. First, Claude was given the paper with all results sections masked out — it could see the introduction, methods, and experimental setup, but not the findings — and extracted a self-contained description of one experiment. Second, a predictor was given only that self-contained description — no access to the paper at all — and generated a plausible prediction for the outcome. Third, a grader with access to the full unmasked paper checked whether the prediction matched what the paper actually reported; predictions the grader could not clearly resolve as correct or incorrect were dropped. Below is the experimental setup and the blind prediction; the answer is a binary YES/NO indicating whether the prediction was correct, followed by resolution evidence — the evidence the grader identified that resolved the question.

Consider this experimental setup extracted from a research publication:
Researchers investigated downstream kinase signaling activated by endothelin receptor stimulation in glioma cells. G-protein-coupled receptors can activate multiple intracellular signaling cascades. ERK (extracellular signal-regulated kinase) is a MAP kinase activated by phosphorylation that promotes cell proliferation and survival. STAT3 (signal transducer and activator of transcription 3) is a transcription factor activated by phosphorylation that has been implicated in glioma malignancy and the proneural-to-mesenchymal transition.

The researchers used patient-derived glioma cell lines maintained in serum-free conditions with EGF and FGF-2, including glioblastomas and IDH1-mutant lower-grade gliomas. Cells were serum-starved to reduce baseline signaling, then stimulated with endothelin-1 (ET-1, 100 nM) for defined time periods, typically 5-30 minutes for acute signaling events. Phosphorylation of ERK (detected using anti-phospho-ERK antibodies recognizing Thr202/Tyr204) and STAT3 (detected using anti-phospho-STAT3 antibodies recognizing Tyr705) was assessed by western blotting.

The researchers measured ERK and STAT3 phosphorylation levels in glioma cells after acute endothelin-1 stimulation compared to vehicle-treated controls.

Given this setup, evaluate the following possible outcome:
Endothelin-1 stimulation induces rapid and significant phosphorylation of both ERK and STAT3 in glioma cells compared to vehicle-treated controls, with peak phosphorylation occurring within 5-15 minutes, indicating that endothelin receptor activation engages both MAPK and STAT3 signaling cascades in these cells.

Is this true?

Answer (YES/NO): YES